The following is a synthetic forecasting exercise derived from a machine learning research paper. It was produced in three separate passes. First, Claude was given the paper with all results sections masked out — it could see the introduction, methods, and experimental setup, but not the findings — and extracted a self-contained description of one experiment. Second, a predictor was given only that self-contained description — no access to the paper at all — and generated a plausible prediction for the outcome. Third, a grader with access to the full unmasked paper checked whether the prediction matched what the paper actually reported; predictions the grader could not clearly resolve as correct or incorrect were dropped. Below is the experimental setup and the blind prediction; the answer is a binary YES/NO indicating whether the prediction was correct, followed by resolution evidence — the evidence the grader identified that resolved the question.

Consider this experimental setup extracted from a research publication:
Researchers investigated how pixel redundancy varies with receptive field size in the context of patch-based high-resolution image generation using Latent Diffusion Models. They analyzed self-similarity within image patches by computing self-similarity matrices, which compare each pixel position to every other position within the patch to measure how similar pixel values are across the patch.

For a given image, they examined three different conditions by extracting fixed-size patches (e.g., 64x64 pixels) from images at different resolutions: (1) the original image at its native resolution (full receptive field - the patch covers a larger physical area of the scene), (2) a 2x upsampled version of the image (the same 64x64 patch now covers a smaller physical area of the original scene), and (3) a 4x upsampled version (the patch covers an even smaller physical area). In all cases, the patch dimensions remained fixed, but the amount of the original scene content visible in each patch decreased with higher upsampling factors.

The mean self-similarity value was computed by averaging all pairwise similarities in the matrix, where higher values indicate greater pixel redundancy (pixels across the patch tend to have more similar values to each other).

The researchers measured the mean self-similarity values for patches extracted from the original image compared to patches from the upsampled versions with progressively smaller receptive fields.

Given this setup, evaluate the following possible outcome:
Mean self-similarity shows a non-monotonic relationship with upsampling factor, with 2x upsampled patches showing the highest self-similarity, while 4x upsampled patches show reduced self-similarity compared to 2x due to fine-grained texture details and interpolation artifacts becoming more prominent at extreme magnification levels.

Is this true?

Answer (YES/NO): NO